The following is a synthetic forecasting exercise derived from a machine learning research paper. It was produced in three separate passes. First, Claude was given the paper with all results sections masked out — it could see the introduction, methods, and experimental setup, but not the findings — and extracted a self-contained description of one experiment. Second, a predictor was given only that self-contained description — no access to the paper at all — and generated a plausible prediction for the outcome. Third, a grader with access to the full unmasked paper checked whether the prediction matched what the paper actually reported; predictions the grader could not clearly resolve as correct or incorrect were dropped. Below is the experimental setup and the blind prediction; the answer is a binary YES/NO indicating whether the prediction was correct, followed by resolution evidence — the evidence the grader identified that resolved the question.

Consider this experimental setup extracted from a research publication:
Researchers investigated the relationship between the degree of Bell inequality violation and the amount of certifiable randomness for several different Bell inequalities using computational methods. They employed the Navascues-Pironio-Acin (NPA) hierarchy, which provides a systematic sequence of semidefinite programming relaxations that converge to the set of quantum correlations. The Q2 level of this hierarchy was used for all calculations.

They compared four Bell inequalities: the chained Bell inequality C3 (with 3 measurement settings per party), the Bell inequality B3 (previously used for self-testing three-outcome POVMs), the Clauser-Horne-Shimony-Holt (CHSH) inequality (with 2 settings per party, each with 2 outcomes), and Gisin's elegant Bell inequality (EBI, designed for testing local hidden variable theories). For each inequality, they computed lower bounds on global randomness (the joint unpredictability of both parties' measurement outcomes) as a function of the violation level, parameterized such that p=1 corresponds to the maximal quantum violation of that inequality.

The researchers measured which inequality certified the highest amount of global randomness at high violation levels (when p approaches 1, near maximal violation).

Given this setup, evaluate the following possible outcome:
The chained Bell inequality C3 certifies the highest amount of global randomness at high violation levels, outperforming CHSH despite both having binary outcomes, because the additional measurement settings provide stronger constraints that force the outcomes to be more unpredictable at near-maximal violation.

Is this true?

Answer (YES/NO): YES